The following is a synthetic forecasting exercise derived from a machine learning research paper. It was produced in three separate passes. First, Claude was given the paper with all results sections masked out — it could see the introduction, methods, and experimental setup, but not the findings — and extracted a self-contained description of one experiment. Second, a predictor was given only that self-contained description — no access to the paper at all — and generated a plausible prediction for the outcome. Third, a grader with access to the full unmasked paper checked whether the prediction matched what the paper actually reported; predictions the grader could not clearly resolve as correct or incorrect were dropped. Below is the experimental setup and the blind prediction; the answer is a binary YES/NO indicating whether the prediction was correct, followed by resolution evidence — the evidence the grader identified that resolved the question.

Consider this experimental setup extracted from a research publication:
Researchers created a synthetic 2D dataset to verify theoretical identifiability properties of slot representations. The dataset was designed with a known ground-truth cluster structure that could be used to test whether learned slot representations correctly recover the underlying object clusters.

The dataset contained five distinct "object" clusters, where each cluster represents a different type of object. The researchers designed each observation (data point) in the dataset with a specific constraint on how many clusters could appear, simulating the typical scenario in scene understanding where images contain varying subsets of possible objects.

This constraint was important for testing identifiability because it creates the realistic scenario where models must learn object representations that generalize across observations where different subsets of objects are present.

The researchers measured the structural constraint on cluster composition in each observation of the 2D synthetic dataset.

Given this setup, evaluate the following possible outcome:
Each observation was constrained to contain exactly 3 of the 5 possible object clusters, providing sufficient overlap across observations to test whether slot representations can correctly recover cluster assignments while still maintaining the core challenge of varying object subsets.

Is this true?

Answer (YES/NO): YES